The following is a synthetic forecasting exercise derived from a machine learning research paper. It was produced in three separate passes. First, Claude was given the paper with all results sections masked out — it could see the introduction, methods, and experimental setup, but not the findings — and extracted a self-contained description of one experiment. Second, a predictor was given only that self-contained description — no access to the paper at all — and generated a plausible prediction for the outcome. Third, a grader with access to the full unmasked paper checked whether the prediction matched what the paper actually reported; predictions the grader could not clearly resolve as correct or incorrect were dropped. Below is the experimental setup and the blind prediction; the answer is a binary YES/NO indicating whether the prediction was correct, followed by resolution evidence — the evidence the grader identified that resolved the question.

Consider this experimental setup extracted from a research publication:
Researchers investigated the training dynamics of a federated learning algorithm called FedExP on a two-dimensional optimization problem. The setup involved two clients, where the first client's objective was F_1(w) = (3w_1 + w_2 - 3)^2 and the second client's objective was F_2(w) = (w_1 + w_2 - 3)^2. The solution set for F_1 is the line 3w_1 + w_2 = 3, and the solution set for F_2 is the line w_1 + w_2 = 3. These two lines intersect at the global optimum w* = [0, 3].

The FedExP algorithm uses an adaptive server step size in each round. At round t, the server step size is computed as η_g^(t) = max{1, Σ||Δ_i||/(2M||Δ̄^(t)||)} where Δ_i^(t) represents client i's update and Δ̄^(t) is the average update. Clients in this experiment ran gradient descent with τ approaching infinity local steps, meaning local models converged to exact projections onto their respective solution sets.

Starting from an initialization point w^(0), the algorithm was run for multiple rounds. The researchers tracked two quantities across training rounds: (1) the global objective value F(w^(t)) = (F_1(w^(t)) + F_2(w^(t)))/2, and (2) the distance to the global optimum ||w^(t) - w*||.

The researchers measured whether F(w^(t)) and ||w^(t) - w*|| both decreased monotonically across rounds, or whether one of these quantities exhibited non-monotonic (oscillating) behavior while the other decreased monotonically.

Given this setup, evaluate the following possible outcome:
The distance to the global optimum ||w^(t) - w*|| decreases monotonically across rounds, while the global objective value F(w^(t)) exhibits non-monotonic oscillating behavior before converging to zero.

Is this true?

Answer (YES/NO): YES